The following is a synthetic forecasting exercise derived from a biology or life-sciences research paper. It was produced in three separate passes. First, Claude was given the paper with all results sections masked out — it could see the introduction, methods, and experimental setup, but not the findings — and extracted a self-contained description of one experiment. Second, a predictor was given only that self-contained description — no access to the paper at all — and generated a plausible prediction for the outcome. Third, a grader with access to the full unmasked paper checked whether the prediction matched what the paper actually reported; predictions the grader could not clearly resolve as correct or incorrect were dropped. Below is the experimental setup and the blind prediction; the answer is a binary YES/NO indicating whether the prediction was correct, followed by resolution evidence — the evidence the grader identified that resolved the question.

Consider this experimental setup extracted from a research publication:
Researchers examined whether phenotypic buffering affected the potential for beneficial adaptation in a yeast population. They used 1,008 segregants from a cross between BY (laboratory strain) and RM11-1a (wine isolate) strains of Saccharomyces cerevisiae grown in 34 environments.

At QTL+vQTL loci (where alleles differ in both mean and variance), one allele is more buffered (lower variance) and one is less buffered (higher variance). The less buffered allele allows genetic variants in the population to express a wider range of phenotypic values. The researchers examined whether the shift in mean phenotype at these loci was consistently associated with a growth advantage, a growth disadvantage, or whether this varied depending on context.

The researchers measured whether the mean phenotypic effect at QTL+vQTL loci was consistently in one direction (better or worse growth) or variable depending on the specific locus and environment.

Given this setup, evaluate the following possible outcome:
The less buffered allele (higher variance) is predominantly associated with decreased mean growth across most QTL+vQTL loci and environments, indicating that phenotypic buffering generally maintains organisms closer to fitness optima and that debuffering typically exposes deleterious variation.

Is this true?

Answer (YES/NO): NO